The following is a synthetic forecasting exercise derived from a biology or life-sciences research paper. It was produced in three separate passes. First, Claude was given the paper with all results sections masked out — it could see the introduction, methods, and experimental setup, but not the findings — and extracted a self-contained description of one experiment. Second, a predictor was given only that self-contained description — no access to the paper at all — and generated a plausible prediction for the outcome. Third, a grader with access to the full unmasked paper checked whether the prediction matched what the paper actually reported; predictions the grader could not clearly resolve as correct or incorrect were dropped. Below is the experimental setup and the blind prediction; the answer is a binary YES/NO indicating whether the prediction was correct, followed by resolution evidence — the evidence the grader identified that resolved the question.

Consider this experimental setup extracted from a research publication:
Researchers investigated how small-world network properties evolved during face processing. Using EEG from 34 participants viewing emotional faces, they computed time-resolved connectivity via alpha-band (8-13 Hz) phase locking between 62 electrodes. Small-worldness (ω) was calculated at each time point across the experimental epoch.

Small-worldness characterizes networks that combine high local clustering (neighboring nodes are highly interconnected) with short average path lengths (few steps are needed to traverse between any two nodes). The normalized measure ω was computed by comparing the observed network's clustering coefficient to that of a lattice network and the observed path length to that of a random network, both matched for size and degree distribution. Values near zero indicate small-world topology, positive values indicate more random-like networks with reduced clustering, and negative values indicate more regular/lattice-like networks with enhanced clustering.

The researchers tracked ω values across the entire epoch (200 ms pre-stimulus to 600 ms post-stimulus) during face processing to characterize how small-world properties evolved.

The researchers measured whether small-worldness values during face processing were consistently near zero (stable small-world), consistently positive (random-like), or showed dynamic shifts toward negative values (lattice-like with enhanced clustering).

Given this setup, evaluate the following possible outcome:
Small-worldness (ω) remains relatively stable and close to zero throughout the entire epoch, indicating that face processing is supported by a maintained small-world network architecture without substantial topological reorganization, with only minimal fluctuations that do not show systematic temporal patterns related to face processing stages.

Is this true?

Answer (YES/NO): NO